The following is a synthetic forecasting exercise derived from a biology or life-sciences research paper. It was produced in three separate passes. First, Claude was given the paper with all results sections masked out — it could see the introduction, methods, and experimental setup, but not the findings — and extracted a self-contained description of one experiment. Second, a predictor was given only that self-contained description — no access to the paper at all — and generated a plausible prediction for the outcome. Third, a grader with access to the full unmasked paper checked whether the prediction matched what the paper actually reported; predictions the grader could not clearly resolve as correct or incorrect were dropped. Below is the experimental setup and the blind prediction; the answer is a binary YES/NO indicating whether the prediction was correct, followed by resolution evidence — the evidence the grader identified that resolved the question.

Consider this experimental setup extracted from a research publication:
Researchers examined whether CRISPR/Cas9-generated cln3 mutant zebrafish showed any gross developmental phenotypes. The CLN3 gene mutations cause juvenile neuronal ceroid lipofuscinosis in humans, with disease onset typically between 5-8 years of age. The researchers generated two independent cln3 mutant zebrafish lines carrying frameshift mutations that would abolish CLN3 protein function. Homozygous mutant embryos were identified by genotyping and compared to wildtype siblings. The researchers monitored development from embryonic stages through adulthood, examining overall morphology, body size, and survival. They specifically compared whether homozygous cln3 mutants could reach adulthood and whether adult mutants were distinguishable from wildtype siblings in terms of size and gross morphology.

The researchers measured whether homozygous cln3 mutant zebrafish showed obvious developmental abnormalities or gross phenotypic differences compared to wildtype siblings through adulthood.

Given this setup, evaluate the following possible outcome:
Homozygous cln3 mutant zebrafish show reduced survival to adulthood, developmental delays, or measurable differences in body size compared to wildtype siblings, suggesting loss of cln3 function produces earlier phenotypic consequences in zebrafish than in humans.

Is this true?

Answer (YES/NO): NO